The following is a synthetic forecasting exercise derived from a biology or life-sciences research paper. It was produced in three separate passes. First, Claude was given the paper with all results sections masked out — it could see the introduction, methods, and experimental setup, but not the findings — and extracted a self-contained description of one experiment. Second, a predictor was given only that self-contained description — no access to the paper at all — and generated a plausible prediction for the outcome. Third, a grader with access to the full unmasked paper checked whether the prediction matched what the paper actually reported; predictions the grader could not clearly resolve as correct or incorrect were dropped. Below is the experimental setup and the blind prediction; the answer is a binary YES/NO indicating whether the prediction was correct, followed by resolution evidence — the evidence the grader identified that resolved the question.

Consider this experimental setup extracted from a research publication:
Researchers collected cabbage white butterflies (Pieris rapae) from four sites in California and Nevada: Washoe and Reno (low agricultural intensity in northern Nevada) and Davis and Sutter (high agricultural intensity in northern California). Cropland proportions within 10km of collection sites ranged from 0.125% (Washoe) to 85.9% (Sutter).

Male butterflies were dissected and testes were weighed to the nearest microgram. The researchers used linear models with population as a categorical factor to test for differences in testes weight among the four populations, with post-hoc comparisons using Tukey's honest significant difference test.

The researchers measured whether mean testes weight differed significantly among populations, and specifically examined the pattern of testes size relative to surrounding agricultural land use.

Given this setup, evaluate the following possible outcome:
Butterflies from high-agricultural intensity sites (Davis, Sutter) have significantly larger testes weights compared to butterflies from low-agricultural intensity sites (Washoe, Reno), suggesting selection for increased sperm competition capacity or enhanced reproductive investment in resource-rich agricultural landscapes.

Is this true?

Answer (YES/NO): NO